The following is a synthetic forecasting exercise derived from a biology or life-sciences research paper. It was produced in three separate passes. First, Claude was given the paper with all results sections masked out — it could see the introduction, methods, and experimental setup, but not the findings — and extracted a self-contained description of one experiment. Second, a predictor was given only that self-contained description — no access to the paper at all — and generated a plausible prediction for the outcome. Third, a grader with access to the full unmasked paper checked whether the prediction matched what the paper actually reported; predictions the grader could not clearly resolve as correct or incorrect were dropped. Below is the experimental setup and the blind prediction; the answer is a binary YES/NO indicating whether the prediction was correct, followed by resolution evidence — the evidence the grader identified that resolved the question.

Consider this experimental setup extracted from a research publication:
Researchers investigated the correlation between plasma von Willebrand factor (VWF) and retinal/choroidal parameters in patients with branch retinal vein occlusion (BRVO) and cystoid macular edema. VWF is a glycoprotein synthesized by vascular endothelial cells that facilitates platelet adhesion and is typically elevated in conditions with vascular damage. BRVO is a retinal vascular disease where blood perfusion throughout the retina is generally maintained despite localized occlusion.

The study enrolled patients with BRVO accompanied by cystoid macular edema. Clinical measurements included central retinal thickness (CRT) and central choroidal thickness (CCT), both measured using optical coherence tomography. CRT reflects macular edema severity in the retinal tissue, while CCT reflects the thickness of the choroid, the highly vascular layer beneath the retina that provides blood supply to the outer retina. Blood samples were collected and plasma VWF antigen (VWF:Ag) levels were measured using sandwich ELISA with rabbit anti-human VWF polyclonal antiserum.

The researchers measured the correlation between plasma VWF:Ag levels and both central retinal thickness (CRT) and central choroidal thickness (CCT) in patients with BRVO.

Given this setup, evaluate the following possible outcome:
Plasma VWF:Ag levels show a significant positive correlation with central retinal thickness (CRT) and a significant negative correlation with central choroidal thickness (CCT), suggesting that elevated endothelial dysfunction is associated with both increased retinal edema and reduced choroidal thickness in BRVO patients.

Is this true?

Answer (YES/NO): YES